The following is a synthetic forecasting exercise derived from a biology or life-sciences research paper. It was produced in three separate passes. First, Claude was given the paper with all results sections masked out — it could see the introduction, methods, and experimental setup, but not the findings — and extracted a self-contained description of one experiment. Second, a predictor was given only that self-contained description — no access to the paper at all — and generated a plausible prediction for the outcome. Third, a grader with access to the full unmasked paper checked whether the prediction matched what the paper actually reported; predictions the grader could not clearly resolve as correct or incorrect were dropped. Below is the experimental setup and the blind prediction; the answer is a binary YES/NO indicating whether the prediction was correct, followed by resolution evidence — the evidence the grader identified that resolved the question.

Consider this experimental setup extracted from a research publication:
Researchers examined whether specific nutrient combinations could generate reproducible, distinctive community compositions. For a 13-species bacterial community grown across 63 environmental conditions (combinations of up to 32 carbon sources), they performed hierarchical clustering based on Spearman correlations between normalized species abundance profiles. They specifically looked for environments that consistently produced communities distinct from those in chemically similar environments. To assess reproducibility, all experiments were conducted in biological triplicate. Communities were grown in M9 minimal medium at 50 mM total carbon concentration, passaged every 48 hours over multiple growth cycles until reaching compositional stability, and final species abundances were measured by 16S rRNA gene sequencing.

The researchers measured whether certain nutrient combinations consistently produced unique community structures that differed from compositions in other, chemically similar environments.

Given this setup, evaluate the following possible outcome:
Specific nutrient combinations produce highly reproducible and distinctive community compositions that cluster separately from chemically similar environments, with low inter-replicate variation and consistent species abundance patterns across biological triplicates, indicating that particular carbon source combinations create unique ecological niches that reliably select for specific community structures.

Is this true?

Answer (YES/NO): YES